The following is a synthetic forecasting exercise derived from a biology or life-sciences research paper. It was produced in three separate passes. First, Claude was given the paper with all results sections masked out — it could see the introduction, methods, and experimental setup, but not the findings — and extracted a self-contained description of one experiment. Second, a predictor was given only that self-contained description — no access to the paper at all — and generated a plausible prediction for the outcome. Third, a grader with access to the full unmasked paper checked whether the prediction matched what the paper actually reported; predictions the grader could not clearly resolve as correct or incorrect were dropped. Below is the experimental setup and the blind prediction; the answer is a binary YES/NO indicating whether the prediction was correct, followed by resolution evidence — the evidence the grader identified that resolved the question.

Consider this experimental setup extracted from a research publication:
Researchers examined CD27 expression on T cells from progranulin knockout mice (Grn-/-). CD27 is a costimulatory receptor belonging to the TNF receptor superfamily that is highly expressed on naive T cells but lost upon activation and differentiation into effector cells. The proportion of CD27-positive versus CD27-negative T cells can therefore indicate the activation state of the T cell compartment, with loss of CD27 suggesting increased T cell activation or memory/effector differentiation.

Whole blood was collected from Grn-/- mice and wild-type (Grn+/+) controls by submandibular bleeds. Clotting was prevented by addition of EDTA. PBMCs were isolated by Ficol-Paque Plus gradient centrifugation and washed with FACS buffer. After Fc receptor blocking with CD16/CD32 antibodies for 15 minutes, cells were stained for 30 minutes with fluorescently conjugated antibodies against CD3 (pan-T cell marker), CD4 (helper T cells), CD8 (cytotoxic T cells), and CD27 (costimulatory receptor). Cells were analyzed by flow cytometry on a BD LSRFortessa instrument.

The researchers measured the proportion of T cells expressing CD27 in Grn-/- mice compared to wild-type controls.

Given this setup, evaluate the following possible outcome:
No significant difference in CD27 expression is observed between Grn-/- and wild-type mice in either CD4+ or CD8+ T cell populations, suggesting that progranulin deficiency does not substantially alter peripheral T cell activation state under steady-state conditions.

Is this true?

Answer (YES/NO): NO